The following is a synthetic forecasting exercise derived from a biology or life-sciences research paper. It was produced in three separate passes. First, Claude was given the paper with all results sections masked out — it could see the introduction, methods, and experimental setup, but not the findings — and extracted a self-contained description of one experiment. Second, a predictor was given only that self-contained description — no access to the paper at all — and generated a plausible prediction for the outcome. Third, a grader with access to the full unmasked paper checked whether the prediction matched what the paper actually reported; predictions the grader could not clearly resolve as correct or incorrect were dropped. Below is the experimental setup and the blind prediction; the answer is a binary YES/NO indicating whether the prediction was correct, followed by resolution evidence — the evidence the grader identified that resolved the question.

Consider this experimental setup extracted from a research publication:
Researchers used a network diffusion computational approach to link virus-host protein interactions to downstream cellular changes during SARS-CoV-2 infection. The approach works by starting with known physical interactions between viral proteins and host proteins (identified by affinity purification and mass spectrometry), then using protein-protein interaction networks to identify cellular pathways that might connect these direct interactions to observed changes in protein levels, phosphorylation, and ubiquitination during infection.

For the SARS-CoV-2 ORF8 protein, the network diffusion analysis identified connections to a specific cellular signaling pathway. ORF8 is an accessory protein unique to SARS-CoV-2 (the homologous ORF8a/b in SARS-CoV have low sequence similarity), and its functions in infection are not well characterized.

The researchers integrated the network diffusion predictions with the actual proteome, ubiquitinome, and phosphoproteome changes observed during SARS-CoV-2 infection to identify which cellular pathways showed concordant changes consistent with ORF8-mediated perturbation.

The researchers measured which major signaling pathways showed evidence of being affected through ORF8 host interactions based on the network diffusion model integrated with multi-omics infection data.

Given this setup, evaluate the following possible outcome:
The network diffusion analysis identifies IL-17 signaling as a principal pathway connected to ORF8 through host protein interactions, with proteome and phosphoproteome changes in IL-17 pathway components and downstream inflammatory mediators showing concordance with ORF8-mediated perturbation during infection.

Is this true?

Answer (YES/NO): NO